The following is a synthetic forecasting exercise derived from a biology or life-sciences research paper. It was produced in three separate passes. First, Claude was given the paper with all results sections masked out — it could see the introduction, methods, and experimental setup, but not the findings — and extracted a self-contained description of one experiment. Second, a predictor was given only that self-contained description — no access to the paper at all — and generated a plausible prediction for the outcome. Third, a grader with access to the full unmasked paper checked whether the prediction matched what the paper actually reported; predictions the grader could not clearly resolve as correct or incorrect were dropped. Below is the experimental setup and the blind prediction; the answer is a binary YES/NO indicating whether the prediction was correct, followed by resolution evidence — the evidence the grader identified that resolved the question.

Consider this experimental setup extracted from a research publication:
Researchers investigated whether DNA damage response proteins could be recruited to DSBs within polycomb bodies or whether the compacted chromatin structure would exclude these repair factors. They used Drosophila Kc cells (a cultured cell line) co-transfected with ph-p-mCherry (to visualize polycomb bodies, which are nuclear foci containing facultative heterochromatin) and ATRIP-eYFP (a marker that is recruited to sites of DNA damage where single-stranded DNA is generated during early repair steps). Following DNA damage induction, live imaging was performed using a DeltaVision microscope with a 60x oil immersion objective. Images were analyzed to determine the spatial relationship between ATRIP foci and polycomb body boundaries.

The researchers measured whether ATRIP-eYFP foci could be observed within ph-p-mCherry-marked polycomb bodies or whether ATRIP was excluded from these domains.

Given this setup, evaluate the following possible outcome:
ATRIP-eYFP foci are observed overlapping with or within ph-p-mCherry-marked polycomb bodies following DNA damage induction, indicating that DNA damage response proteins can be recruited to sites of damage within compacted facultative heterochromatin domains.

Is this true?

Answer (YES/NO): YES